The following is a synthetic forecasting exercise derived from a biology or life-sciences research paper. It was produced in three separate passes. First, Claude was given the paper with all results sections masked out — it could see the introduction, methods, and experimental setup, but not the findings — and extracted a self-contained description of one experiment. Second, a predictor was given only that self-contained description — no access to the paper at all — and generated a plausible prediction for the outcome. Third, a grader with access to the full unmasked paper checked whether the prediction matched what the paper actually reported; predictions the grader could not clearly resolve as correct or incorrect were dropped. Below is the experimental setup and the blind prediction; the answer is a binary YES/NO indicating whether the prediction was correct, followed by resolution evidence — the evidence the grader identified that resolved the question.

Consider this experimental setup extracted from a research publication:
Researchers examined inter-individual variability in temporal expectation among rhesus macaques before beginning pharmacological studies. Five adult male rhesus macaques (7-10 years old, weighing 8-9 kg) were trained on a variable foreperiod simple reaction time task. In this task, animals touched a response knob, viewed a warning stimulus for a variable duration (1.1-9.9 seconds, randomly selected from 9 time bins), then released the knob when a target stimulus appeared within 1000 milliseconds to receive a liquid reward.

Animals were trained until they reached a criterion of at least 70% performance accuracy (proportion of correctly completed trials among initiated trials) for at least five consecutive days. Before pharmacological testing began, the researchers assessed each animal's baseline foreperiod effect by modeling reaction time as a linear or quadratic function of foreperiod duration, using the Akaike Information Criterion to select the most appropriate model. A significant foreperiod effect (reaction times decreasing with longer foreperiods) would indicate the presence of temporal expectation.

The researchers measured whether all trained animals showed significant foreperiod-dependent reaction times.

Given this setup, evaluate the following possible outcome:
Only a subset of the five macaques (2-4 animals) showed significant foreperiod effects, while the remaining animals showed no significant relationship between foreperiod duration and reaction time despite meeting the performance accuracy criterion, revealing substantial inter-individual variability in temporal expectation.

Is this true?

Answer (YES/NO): YES